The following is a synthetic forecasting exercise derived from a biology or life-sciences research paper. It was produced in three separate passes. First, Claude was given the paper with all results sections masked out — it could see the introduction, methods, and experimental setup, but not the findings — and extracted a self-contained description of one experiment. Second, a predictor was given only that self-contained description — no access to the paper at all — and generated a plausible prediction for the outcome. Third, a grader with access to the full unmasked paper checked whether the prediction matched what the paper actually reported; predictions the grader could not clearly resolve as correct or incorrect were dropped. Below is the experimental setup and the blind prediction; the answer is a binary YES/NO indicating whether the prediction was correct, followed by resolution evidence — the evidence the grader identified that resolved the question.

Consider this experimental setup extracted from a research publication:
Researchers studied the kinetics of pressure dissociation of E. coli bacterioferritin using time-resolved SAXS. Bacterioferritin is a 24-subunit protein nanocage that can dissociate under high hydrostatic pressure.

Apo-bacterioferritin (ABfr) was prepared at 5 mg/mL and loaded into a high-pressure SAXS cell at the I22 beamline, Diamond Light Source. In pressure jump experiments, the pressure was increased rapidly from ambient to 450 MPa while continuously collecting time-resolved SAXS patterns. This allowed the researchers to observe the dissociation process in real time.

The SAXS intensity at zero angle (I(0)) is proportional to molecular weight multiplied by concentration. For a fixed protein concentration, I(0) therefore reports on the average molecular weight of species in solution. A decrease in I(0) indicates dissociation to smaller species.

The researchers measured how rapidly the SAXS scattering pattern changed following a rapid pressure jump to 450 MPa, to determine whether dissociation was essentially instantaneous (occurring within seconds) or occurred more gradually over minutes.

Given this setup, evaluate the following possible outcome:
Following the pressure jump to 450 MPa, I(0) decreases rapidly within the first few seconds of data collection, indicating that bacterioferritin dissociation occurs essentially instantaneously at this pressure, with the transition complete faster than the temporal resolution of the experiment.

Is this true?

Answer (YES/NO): NO